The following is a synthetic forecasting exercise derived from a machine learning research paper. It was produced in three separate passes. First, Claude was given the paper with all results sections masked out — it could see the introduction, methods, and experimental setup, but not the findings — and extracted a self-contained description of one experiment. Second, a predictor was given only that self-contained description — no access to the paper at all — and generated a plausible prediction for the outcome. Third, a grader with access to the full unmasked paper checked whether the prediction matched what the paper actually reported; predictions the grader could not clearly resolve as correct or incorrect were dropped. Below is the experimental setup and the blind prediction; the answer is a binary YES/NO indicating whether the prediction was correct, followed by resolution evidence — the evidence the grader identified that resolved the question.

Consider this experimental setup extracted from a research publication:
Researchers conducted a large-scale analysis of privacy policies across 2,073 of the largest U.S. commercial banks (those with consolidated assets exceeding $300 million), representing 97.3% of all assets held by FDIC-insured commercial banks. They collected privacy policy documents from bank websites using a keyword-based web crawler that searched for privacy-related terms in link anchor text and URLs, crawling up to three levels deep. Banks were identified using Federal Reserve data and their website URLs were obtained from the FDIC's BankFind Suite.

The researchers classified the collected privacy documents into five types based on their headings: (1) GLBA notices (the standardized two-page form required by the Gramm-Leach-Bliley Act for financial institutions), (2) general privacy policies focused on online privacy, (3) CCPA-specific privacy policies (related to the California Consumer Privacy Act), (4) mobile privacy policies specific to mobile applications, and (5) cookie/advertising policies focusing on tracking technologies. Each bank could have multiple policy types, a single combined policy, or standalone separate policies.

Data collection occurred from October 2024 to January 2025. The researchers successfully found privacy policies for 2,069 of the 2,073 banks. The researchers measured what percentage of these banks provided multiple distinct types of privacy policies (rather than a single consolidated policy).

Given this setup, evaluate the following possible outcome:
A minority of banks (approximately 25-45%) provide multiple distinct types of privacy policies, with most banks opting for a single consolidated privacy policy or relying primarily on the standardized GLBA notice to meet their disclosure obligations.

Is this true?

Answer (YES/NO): NO